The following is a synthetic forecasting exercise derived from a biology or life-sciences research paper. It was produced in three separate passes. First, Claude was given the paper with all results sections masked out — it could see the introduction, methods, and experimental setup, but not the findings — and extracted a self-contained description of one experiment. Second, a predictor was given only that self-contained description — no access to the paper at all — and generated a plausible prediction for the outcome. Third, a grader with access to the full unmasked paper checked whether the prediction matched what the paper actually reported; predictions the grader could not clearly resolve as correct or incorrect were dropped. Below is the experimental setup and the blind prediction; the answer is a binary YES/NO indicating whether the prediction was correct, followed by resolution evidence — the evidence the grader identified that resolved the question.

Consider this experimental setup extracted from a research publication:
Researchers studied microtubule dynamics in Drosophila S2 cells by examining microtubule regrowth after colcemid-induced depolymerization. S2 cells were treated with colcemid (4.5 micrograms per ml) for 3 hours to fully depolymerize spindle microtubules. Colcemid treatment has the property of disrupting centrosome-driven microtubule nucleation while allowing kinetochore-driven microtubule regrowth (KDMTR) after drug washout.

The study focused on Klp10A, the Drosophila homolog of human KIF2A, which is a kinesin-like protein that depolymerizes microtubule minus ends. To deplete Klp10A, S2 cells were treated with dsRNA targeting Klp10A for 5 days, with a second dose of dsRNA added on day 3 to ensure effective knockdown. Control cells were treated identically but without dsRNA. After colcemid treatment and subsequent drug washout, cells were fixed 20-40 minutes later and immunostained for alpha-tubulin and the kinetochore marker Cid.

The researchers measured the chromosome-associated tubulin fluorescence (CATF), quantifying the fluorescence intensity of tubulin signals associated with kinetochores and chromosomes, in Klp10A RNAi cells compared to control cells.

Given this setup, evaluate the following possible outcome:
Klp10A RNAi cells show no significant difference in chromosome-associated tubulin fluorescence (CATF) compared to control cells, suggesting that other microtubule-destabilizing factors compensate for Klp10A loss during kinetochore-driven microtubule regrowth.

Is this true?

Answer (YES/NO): NO